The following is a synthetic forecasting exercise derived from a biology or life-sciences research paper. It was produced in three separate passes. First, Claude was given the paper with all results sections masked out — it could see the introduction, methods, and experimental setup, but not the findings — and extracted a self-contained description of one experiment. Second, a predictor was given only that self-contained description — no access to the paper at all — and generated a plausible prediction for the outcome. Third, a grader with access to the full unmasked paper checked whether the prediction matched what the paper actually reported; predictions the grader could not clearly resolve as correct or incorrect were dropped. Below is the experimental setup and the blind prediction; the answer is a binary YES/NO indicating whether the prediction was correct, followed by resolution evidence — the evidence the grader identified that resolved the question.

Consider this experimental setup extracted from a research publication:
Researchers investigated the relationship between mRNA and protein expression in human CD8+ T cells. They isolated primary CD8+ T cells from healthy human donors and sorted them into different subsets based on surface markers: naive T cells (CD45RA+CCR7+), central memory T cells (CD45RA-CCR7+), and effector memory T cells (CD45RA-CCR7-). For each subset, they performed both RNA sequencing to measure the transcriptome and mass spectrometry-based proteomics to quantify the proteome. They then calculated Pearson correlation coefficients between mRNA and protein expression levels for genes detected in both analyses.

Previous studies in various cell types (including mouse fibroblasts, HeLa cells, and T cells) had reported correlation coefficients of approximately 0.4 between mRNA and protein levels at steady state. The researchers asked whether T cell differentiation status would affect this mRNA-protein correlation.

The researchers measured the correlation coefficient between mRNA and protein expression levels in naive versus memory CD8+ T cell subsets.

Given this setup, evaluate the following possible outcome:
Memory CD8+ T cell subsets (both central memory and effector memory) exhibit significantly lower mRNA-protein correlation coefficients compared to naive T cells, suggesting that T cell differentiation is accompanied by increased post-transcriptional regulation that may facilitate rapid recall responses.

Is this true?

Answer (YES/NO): NO